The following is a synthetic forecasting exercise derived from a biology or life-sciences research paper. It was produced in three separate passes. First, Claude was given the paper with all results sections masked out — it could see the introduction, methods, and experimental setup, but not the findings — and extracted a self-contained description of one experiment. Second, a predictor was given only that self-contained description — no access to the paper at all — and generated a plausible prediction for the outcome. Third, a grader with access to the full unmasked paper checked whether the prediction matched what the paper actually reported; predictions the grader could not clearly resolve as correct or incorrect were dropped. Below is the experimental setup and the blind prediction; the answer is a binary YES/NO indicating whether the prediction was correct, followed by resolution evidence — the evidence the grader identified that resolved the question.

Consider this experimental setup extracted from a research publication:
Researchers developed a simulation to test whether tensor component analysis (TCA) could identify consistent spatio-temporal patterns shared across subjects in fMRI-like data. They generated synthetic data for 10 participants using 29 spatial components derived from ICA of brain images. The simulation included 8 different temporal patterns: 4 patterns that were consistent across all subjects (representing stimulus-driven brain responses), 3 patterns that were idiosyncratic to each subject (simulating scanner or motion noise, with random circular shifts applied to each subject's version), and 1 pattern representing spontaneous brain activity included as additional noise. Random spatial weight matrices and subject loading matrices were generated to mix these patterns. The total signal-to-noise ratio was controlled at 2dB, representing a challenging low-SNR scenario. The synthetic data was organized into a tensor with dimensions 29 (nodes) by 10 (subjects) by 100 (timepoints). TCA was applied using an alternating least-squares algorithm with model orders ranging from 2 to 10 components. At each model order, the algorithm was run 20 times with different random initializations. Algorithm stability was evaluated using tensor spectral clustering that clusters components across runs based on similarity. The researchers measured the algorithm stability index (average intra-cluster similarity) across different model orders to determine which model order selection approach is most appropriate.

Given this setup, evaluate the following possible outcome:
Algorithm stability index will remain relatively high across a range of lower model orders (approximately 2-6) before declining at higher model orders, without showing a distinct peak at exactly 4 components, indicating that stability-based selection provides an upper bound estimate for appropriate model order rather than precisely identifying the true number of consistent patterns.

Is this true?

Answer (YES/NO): NO